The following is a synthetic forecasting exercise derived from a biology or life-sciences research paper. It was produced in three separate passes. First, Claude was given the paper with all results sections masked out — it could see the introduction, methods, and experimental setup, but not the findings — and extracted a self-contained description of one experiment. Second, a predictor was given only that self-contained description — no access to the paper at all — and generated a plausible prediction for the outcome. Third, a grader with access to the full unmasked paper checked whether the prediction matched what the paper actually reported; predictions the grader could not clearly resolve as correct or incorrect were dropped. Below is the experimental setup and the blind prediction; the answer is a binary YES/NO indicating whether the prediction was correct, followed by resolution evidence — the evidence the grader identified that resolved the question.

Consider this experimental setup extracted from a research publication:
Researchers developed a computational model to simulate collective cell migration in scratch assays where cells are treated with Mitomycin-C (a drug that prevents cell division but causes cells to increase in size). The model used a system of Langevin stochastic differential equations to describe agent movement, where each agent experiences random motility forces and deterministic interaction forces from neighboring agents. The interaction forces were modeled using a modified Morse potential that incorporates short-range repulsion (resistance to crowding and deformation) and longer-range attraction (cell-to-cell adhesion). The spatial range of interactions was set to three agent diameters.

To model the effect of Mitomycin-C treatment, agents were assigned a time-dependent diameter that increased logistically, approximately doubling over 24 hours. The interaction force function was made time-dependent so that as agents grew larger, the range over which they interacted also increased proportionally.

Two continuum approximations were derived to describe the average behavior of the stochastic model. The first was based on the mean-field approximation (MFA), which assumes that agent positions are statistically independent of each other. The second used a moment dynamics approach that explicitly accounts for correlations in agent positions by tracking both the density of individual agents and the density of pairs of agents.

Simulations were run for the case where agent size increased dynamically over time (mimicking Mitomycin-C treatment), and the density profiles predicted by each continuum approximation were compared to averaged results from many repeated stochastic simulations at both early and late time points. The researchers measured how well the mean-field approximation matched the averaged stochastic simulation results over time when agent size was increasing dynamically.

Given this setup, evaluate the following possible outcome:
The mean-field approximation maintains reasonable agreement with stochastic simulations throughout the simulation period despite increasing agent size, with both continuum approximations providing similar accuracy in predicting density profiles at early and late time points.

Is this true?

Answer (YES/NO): NO